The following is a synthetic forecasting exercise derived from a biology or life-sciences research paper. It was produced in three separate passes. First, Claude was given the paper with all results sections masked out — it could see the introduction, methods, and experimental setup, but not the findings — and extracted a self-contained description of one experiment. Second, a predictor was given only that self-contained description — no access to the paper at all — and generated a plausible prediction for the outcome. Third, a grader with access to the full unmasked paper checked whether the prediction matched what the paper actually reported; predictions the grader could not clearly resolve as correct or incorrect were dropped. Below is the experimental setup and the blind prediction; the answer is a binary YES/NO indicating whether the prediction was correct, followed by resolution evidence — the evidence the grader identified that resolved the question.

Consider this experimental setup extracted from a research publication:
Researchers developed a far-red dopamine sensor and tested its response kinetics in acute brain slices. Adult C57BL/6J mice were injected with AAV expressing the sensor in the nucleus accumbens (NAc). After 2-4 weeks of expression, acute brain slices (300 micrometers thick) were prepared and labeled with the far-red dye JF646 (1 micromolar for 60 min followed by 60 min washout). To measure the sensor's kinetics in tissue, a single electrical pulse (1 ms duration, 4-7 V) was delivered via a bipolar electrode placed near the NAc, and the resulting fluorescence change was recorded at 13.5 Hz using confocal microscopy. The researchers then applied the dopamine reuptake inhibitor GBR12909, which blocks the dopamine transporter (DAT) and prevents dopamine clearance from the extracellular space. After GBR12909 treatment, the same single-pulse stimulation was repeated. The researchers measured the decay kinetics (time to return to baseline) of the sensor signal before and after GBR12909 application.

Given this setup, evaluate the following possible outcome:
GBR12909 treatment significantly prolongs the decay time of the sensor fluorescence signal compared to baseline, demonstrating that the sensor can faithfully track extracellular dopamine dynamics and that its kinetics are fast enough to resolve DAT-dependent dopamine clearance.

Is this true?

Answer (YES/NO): YES